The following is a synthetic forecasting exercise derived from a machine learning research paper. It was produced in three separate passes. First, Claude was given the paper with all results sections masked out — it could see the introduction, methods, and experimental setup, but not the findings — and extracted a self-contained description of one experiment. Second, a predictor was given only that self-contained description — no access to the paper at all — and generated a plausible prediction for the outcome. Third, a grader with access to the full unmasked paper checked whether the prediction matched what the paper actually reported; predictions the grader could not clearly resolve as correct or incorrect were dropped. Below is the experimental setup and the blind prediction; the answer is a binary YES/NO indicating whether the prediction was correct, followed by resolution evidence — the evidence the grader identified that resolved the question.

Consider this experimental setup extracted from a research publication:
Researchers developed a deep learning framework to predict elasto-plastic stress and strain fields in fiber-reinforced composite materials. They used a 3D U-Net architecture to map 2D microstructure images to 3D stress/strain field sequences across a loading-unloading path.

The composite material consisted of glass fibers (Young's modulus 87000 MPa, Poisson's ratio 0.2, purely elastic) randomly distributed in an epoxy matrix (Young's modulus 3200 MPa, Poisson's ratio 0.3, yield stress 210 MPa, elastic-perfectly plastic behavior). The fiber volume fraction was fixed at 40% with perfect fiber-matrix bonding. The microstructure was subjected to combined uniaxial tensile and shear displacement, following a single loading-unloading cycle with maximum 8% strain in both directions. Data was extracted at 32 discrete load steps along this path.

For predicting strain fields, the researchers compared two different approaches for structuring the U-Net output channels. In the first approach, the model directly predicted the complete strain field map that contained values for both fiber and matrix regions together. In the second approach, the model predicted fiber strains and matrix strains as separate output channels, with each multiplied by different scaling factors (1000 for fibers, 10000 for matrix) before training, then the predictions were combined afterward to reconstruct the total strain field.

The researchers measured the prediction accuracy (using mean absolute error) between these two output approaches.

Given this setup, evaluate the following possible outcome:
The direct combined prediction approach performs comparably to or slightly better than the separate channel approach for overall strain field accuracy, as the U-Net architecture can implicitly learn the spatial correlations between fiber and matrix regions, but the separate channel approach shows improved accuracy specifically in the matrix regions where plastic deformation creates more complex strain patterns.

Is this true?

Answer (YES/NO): NO